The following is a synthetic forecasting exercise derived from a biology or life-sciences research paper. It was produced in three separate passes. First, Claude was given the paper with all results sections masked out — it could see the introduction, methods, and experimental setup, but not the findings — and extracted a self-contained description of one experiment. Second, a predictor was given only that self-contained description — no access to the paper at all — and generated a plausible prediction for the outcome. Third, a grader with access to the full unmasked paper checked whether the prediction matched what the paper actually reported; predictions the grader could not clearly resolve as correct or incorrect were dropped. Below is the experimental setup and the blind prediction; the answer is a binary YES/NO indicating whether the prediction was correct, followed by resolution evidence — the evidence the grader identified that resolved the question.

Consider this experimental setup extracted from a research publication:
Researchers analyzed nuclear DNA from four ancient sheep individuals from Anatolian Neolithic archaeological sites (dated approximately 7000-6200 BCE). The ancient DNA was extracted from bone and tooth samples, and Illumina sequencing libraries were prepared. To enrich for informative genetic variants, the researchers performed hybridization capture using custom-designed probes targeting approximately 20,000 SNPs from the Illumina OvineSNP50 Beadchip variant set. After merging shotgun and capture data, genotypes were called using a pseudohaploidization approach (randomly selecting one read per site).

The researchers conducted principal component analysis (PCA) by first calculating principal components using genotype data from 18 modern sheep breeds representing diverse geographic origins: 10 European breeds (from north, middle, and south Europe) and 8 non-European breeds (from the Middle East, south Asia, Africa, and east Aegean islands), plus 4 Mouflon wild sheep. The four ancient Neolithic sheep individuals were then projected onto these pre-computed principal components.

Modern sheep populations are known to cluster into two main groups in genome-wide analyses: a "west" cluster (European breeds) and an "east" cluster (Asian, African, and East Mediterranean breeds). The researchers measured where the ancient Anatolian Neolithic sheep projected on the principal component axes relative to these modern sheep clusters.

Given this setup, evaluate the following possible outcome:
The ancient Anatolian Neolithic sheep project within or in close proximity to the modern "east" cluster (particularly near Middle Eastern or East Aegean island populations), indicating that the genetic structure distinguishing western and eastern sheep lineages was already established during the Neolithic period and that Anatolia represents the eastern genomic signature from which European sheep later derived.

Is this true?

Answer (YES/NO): NO